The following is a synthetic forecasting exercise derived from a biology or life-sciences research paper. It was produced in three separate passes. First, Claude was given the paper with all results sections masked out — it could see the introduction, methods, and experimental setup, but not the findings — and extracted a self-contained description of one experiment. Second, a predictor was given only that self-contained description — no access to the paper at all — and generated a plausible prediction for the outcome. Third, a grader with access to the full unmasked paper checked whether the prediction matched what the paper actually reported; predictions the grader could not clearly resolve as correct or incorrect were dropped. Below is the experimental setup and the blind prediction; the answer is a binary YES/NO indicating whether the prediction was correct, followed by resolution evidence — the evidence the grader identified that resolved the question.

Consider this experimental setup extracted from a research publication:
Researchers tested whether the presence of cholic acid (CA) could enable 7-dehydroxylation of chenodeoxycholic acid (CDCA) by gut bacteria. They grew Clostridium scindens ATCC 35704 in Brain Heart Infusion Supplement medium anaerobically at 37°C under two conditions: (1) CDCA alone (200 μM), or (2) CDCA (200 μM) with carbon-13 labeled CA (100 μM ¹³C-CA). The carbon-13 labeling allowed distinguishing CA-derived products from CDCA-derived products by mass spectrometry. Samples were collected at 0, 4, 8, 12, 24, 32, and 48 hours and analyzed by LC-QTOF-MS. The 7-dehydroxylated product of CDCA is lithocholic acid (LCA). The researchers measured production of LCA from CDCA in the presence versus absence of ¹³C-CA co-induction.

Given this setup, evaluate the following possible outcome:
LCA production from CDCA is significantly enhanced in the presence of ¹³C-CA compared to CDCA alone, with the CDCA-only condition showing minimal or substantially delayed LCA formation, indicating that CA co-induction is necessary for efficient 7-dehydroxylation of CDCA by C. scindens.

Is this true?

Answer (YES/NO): YES